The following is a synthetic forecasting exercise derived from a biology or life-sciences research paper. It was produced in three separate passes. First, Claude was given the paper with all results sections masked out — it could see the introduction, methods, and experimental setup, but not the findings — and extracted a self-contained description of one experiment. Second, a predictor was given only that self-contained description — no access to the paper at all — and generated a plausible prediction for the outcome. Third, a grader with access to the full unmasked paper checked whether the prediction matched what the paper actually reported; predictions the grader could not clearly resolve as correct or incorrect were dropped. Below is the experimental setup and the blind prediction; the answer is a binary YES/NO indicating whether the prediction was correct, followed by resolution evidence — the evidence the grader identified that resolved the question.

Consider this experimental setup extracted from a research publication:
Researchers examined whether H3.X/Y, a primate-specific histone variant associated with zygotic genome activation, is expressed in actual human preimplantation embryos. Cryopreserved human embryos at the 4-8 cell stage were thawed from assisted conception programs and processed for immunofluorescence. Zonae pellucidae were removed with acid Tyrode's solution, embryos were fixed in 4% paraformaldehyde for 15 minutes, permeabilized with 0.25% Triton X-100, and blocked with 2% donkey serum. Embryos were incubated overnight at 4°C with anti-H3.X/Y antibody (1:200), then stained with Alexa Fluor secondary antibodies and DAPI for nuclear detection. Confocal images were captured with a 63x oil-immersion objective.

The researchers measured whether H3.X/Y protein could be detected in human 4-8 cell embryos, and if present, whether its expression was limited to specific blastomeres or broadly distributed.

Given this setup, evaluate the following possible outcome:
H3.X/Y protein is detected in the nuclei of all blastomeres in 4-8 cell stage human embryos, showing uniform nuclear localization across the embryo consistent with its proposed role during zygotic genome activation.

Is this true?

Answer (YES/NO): NO